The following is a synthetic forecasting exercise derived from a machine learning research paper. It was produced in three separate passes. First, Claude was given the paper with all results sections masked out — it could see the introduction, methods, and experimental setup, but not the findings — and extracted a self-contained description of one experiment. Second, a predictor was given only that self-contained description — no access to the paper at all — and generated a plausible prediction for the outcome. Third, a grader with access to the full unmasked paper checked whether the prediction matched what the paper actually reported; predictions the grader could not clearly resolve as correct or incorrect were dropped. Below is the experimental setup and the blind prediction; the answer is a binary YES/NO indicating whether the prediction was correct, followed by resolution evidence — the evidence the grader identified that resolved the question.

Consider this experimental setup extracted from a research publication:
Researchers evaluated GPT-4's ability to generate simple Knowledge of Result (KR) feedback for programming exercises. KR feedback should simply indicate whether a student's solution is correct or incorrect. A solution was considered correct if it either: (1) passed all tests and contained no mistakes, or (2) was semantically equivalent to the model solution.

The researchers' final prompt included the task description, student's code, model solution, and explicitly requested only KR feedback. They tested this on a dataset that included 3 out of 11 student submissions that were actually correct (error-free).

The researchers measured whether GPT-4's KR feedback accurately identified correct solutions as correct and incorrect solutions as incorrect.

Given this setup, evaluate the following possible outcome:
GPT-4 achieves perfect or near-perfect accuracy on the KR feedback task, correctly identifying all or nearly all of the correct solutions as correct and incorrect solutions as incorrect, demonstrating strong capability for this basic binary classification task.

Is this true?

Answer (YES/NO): NO